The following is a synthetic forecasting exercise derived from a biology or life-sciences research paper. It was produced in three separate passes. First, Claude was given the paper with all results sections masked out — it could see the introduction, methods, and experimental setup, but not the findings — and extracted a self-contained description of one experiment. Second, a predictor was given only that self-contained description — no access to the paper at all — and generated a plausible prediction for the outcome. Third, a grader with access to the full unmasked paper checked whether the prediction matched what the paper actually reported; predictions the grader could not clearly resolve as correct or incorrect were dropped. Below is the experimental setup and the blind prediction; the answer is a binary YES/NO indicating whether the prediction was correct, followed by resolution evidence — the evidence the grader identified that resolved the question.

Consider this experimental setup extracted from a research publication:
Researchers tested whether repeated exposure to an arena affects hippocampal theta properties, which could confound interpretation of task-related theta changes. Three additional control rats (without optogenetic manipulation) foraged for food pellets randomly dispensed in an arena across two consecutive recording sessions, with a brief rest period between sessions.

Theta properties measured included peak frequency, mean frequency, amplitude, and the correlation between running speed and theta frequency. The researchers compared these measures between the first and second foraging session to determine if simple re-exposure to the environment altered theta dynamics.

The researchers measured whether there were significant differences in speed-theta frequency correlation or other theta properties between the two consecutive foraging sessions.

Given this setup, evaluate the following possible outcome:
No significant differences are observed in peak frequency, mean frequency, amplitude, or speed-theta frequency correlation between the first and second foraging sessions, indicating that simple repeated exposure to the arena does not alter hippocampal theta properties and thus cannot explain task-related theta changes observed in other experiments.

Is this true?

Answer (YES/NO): YES